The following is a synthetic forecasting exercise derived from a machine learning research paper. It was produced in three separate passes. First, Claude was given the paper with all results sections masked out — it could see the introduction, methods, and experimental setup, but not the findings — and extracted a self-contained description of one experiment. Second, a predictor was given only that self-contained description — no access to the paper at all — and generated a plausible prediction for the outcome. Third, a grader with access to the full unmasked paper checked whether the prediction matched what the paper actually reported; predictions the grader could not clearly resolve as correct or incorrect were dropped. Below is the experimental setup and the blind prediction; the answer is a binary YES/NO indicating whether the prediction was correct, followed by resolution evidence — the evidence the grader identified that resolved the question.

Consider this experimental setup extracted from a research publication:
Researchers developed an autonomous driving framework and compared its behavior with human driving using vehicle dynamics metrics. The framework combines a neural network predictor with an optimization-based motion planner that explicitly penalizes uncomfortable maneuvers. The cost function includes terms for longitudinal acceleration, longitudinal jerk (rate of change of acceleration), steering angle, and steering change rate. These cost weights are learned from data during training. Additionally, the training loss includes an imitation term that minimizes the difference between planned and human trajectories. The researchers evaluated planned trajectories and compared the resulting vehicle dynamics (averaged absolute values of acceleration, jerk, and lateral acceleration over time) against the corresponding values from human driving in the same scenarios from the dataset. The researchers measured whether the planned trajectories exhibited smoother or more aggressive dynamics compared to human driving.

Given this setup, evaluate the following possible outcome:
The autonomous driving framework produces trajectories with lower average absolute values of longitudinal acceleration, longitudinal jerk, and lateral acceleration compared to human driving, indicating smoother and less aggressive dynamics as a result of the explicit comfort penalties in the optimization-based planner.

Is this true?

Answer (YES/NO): YES